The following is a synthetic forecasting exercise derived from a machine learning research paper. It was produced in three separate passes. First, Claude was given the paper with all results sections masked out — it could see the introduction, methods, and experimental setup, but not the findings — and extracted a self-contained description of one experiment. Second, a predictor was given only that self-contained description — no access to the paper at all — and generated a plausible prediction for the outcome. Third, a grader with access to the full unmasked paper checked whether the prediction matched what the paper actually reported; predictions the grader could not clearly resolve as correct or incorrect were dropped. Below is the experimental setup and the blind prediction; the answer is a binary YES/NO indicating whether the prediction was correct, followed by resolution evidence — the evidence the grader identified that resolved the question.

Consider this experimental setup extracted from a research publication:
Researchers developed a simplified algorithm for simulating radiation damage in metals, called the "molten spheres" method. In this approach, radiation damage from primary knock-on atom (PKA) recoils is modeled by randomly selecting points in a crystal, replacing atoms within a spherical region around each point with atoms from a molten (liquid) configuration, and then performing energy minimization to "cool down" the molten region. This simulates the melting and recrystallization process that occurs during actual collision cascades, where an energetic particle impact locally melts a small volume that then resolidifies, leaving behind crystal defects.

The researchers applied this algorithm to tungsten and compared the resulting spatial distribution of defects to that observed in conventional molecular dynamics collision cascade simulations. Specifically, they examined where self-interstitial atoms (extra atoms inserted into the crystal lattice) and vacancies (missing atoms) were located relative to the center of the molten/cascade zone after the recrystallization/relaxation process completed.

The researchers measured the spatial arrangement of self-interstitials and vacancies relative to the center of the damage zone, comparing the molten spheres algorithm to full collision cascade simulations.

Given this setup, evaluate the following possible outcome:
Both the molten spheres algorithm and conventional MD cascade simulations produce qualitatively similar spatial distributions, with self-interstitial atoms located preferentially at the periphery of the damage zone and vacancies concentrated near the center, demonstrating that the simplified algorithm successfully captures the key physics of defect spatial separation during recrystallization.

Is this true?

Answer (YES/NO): NO